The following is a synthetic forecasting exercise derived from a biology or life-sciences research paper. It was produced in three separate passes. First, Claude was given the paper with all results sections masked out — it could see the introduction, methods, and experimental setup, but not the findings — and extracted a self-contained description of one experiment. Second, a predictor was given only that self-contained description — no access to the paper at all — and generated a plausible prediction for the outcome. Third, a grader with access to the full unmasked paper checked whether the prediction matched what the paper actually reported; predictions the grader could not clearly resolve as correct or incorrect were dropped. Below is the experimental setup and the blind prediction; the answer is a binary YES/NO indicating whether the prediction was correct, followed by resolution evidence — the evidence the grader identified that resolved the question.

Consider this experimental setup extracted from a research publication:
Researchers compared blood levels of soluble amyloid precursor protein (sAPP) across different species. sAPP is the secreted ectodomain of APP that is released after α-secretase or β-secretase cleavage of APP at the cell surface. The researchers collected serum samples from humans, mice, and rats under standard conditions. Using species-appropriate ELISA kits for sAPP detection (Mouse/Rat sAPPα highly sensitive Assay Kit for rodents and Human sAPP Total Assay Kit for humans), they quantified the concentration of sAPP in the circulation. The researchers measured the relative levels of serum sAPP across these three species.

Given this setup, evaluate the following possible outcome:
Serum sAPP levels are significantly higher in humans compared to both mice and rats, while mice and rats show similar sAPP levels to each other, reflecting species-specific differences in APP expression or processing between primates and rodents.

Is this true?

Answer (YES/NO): NO